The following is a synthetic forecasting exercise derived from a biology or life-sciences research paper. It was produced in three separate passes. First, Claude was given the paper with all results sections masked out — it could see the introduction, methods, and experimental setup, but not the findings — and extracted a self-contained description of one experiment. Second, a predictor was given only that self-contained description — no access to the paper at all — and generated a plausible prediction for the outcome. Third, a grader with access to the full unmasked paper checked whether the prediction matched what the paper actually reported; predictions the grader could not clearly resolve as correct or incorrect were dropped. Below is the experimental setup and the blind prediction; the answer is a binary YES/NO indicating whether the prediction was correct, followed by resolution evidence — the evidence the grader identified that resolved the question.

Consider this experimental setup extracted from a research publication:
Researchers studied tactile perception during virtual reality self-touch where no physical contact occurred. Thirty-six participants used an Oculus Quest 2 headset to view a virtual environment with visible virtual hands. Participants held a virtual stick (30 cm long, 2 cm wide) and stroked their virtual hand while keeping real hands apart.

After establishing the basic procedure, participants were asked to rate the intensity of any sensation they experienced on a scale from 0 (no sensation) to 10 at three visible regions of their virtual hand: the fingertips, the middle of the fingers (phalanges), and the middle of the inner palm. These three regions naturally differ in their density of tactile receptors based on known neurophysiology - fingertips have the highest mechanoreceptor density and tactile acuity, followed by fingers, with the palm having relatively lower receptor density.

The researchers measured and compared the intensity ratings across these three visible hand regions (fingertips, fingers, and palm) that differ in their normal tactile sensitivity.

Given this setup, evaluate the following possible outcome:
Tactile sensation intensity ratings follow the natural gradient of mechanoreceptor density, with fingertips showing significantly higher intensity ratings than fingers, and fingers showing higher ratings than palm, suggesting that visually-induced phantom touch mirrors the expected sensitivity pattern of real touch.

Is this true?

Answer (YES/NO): NO